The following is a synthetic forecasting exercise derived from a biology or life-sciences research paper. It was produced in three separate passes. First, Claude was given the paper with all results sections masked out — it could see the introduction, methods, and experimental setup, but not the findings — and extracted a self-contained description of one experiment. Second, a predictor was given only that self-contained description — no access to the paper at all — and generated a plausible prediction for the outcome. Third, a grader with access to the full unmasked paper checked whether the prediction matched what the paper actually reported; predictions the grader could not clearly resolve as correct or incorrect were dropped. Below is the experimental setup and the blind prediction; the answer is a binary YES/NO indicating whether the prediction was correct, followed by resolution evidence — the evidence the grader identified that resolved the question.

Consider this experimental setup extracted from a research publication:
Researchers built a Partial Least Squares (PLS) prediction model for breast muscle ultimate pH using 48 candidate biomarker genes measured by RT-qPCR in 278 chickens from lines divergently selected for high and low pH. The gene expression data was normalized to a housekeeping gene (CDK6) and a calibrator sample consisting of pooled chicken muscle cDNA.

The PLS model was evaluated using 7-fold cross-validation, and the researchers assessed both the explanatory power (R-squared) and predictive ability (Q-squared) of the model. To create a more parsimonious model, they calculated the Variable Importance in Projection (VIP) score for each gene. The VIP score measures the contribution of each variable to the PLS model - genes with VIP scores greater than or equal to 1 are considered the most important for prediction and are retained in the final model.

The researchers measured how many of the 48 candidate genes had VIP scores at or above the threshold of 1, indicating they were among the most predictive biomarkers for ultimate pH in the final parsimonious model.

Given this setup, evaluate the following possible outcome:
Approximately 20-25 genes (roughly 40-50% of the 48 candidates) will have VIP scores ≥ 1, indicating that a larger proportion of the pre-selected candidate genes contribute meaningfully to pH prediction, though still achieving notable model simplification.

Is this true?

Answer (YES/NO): YES